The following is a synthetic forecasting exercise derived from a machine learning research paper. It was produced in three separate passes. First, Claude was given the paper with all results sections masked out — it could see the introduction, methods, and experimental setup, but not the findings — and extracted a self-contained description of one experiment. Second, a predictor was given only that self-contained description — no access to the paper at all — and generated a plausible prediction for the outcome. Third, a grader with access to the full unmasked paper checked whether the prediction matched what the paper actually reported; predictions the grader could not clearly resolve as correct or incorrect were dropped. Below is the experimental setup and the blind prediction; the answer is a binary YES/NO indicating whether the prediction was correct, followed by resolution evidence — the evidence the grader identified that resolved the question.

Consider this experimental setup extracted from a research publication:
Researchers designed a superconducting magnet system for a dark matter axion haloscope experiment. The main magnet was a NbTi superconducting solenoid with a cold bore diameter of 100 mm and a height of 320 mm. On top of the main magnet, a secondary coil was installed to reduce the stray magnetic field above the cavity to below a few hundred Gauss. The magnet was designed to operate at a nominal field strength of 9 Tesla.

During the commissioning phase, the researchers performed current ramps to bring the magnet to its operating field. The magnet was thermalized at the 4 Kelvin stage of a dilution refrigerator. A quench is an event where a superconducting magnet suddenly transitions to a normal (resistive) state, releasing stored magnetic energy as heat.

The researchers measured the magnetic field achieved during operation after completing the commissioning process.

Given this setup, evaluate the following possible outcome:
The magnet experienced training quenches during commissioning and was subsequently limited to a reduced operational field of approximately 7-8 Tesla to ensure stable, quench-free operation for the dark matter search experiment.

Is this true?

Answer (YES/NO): NO